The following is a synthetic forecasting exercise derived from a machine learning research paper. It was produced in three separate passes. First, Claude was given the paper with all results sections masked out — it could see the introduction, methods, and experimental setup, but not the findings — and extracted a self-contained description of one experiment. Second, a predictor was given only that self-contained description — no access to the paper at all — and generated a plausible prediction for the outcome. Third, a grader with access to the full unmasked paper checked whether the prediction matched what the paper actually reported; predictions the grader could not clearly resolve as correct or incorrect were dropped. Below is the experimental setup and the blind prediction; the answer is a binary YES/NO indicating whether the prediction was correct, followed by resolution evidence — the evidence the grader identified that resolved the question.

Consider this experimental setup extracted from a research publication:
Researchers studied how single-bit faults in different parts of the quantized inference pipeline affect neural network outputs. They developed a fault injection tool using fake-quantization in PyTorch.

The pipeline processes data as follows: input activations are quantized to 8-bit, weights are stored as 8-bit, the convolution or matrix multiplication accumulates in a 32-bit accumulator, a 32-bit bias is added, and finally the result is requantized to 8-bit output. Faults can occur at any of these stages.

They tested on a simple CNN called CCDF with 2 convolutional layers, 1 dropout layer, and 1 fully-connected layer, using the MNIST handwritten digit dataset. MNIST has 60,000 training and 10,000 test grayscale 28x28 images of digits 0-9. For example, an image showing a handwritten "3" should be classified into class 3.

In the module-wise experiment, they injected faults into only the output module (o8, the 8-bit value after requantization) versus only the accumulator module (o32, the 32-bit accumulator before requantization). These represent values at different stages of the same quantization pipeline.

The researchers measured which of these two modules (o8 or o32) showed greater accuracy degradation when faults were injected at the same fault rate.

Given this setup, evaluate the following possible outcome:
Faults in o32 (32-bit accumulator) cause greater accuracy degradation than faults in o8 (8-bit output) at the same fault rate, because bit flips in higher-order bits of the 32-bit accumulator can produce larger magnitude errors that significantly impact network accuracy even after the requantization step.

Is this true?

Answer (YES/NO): YES